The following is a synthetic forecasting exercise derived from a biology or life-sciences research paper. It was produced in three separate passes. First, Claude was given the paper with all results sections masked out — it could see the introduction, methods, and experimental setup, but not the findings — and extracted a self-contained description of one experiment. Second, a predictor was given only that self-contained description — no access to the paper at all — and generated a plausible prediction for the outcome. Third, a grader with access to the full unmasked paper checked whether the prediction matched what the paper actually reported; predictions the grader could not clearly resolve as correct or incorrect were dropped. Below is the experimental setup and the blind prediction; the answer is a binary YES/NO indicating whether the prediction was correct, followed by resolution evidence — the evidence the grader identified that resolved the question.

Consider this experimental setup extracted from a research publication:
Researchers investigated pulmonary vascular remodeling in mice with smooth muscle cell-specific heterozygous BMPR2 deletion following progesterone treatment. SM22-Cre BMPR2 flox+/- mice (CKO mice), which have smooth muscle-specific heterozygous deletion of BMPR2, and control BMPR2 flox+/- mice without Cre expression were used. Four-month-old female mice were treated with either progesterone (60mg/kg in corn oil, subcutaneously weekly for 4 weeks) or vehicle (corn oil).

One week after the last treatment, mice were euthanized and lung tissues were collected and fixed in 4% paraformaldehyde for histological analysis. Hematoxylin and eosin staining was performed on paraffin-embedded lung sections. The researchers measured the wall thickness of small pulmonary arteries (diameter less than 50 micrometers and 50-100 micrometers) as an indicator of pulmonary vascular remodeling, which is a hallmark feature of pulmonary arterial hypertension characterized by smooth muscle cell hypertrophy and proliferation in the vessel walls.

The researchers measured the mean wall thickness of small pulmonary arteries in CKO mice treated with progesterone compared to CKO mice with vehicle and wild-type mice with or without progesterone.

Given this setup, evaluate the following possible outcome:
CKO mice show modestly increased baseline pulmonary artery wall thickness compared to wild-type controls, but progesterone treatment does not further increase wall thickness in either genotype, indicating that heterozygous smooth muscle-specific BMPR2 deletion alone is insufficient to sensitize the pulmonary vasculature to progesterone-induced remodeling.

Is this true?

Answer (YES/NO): NO